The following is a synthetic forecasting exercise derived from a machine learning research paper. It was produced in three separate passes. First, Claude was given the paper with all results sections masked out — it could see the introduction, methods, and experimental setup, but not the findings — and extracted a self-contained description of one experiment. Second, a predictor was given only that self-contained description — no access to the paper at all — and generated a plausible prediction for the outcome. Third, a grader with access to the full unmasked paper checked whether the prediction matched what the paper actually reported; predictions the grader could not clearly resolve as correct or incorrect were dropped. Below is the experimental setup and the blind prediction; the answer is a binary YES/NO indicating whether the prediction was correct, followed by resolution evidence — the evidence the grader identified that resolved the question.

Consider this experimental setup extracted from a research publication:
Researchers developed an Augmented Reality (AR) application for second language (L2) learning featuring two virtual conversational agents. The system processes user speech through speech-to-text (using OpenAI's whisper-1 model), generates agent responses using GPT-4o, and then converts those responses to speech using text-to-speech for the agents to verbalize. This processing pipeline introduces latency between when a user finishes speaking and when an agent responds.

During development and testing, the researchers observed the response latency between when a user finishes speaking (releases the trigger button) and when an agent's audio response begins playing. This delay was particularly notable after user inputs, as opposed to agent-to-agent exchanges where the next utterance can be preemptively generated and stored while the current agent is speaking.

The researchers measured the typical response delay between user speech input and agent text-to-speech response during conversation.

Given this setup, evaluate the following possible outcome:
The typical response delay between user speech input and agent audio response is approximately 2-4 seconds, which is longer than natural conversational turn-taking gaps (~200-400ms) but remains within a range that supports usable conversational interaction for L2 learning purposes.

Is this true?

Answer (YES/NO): NO